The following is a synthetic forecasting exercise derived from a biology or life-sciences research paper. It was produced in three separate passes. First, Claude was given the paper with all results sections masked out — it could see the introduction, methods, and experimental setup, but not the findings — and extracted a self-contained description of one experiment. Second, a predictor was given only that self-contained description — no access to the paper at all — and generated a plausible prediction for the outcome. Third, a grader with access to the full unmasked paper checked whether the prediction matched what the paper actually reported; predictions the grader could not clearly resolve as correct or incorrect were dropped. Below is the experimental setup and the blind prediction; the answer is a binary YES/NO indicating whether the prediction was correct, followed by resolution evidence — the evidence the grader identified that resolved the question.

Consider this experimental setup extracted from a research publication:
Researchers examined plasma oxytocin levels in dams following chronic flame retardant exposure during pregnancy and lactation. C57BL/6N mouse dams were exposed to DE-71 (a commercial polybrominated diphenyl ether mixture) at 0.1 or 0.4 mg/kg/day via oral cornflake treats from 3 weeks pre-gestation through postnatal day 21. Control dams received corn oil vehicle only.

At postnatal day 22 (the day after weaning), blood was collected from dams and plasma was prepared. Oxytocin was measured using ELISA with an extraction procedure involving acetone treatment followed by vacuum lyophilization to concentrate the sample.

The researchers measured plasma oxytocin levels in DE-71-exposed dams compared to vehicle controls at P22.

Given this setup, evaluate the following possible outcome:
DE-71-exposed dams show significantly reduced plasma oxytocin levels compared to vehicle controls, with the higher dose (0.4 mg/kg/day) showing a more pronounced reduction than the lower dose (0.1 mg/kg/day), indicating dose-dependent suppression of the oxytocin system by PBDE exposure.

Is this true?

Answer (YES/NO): NO